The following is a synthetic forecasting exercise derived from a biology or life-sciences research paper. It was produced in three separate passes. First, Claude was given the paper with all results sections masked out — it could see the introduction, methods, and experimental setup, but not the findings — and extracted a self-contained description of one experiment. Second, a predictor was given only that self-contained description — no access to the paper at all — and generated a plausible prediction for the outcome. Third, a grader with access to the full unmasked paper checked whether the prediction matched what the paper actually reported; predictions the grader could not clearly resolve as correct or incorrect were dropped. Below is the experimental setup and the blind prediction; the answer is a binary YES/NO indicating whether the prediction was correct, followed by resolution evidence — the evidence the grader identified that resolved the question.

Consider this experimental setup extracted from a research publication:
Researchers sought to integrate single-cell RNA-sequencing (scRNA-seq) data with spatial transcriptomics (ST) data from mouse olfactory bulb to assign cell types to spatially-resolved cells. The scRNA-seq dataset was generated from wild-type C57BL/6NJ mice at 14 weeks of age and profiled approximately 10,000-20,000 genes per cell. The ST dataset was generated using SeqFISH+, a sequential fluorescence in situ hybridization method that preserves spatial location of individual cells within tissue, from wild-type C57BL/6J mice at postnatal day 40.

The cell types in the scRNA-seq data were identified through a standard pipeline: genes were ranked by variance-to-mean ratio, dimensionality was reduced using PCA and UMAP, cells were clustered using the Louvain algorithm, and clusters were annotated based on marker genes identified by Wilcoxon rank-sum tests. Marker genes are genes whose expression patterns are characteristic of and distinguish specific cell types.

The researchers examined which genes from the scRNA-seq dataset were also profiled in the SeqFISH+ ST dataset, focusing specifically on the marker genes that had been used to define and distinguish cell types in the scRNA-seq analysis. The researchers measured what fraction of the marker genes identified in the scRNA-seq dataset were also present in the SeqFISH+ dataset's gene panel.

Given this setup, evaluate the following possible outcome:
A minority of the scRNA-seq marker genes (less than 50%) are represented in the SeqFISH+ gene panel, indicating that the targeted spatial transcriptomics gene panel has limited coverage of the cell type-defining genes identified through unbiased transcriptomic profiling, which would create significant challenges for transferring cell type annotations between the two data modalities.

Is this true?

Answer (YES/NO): YES